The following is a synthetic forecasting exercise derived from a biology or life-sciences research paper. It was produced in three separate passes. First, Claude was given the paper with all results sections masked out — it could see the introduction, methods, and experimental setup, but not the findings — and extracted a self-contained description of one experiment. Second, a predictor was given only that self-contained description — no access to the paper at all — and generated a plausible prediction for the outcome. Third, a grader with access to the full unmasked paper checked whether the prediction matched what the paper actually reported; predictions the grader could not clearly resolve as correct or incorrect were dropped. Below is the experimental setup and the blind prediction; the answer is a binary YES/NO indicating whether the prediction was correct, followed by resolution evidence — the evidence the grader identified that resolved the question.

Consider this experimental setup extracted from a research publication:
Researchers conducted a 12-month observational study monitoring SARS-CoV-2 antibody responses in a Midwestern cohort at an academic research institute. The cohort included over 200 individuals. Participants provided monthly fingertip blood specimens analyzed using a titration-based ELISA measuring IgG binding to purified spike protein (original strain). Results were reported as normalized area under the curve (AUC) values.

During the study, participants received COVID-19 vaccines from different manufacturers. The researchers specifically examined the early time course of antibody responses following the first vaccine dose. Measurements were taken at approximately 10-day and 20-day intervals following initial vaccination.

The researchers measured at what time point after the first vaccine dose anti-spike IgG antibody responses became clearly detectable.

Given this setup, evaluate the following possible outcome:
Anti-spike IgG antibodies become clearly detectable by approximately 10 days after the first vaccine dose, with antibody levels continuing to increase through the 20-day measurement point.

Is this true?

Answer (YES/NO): YES